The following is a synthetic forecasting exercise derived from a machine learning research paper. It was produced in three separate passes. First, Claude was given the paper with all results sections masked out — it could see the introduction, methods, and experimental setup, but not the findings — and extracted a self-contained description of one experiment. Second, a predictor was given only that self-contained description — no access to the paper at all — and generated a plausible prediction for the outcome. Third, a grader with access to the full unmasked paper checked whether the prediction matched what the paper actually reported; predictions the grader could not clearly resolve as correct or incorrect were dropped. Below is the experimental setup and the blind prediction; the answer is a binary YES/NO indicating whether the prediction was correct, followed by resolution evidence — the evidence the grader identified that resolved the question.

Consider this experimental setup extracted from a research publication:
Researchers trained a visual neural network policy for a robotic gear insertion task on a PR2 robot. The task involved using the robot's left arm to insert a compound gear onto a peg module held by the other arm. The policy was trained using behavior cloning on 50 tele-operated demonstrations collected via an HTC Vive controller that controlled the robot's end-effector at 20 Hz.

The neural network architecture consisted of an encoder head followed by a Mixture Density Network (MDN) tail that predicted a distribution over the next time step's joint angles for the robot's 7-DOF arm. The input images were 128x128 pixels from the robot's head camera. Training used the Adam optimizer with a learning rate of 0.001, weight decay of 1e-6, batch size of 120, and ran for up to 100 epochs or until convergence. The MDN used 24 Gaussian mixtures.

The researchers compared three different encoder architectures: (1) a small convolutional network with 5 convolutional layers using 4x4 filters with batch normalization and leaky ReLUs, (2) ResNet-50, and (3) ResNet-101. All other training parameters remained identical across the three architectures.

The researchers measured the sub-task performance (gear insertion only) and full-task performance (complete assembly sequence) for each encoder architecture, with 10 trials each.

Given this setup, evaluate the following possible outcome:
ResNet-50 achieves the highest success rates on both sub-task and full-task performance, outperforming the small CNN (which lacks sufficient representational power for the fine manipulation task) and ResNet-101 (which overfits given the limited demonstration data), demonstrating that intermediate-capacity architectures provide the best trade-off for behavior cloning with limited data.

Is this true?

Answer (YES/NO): NO